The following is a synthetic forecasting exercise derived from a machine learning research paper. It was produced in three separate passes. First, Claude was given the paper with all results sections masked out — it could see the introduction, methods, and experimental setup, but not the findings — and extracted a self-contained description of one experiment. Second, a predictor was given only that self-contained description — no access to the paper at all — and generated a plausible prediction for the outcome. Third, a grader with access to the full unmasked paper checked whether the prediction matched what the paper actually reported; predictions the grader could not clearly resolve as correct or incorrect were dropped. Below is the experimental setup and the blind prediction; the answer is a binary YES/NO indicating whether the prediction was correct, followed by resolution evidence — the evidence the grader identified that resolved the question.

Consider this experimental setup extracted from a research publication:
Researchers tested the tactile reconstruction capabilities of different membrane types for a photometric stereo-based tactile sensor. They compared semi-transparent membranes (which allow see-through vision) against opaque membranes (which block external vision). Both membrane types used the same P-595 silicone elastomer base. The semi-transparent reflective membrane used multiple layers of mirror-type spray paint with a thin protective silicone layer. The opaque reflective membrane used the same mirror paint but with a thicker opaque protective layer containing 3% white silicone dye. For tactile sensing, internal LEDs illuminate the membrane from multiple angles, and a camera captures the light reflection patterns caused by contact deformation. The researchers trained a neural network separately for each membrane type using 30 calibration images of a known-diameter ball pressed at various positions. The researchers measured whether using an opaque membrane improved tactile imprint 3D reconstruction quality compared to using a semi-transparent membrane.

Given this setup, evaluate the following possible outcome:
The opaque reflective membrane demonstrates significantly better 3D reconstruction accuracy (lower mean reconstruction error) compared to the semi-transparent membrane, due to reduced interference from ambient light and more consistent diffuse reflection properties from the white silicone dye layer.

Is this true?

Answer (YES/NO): NO